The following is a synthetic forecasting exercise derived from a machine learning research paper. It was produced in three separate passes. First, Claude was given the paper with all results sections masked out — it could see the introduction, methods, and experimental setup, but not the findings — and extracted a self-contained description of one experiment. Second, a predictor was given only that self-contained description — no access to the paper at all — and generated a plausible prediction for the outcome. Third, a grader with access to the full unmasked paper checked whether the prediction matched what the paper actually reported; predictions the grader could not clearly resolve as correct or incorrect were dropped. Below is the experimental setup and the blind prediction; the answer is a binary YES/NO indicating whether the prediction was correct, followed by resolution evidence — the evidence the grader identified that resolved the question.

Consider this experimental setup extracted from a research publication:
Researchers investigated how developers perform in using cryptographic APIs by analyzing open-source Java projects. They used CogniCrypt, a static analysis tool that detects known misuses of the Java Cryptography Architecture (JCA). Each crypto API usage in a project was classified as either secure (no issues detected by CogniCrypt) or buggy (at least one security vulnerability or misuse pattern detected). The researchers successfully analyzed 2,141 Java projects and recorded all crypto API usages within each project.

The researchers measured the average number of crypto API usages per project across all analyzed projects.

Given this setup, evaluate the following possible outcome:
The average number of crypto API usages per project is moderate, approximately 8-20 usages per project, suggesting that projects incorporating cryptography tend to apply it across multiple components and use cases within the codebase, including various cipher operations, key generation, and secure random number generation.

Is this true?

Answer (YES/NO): NO